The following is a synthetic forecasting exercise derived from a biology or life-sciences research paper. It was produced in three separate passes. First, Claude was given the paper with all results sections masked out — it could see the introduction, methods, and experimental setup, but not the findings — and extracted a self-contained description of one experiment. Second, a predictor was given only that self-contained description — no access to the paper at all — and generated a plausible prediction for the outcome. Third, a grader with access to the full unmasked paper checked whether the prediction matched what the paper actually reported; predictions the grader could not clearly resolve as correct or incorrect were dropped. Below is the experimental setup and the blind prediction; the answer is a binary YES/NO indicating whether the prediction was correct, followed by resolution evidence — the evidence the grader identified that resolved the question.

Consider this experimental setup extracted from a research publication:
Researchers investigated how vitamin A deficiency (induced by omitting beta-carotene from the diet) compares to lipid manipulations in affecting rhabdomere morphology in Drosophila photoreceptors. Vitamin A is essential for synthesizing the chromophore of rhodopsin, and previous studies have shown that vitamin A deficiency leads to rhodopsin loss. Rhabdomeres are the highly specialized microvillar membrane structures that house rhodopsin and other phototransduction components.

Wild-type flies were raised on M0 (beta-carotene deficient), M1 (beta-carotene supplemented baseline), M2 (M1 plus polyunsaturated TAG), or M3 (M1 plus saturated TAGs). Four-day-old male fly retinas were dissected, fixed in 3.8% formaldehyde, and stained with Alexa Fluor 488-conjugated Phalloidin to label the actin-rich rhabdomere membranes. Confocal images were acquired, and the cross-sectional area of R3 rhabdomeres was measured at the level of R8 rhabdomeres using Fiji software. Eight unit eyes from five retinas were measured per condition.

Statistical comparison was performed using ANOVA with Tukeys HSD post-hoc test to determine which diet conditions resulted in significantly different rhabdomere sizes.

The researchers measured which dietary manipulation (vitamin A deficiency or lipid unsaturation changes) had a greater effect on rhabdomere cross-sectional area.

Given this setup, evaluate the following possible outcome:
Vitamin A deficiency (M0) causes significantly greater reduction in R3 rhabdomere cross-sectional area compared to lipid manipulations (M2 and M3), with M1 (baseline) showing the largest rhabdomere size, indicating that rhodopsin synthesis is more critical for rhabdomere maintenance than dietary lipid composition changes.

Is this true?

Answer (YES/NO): NO